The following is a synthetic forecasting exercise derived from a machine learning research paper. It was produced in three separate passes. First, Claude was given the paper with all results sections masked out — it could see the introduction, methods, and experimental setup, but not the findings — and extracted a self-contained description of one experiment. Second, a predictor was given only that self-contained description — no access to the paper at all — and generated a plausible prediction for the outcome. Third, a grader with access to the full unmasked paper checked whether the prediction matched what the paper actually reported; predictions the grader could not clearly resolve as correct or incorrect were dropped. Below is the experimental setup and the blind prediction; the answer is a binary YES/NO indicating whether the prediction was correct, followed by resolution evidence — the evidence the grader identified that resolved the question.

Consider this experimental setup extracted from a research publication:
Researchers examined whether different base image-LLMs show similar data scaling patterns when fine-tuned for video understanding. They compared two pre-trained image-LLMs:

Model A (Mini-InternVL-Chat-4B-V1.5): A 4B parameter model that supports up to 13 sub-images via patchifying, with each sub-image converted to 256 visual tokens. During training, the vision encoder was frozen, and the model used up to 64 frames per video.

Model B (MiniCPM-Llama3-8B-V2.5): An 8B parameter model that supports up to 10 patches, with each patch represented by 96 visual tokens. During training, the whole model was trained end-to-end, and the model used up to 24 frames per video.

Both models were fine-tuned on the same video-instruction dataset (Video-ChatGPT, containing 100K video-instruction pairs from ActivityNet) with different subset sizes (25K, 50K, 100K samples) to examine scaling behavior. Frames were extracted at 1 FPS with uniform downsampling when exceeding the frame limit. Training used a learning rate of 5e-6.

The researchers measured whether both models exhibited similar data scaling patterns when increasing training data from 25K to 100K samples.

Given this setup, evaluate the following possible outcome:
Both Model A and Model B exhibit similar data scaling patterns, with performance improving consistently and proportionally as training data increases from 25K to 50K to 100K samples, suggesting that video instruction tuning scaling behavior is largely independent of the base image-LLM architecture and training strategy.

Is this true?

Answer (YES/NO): NO